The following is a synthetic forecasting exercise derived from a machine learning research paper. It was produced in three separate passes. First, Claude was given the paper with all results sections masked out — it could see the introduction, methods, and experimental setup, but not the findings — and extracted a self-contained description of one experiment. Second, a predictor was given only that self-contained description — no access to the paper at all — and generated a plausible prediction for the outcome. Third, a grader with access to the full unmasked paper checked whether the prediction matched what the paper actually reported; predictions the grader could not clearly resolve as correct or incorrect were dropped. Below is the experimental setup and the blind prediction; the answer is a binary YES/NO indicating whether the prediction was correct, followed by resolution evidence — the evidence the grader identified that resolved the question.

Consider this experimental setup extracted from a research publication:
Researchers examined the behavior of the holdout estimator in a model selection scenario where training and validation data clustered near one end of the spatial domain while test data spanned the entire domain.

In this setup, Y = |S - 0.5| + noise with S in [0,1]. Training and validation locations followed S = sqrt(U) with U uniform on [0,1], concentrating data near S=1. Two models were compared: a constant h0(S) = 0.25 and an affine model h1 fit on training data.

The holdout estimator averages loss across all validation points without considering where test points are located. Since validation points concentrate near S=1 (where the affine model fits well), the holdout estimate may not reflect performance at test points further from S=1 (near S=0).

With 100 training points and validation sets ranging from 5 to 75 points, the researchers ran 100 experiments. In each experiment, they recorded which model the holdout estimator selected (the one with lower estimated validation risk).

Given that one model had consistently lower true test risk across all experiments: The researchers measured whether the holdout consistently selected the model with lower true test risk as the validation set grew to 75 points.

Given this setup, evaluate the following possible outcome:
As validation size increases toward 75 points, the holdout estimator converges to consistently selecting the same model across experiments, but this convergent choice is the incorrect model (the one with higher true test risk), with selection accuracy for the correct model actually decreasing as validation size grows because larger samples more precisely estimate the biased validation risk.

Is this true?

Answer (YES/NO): YES